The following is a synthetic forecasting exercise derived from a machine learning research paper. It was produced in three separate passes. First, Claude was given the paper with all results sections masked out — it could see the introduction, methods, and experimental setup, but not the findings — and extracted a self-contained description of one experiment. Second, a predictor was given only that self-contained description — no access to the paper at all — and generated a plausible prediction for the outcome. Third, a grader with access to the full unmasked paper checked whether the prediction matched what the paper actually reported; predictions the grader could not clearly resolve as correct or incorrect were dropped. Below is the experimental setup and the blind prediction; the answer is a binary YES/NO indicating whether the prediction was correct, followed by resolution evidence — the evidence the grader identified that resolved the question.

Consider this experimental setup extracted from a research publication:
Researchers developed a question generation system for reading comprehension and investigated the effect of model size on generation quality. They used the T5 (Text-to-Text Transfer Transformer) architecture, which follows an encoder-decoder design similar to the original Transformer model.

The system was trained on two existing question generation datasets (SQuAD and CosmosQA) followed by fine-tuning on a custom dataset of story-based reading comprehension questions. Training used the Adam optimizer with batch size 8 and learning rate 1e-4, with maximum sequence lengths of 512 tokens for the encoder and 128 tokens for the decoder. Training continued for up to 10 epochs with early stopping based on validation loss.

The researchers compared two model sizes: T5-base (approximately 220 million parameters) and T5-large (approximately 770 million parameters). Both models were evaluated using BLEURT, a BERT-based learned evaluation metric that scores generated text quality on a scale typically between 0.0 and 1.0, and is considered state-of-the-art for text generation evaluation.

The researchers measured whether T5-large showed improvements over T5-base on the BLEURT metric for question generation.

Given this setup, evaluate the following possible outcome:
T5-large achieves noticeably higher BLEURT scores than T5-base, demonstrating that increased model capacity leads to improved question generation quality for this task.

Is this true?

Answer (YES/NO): NO